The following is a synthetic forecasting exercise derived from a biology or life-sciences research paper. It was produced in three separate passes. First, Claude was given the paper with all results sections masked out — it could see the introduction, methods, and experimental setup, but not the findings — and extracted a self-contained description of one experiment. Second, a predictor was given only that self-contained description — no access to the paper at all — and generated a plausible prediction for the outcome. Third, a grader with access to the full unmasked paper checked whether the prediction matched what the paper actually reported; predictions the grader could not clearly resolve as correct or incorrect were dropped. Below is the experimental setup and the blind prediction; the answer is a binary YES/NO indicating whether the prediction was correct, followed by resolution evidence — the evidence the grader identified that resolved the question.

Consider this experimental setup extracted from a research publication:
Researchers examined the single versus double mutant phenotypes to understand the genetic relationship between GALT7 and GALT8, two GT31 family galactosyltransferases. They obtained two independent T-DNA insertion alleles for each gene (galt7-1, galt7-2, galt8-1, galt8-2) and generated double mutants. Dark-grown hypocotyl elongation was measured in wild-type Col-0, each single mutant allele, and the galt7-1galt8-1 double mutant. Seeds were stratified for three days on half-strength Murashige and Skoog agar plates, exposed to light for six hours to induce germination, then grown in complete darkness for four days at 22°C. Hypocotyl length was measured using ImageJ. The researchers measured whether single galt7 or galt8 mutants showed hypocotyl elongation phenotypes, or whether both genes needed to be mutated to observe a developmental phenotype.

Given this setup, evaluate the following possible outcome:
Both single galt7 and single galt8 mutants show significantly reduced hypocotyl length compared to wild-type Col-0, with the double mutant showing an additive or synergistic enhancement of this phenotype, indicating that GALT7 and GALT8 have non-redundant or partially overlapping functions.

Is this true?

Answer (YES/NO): NO